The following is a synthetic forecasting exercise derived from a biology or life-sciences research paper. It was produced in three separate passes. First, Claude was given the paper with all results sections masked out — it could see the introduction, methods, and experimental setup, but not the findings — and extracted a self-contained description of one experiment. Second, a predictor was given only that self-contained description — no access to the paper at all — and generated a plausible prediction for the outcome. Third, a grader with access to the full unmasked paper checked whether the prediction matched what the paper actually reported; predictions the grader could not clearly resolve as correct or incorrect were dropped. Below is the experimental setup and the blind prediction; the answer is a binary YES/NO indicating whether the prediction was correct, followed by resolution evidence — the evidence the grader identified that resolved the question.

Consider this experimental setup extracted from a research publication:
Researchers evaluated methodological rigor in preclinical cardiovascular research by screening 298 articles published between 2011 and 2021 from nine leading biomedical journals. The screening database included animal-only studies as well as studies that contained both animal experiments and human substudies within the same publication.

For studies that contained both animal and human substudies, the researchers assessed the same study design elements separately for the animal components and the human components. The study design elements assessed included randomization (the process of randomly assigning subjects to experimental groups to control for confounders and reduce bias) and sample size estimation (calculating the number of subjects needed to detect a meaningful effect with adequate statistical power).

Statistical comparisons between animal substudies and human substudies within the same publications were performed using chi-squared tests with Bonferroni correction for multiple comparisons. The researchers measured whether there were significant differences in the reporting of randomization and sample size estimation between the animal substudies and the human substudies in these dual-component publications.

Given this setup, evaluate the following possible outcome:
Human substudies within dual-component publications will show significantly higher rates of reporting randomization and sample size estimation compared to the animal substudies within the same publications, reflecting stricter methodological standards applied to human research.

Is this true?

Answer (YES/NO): NO